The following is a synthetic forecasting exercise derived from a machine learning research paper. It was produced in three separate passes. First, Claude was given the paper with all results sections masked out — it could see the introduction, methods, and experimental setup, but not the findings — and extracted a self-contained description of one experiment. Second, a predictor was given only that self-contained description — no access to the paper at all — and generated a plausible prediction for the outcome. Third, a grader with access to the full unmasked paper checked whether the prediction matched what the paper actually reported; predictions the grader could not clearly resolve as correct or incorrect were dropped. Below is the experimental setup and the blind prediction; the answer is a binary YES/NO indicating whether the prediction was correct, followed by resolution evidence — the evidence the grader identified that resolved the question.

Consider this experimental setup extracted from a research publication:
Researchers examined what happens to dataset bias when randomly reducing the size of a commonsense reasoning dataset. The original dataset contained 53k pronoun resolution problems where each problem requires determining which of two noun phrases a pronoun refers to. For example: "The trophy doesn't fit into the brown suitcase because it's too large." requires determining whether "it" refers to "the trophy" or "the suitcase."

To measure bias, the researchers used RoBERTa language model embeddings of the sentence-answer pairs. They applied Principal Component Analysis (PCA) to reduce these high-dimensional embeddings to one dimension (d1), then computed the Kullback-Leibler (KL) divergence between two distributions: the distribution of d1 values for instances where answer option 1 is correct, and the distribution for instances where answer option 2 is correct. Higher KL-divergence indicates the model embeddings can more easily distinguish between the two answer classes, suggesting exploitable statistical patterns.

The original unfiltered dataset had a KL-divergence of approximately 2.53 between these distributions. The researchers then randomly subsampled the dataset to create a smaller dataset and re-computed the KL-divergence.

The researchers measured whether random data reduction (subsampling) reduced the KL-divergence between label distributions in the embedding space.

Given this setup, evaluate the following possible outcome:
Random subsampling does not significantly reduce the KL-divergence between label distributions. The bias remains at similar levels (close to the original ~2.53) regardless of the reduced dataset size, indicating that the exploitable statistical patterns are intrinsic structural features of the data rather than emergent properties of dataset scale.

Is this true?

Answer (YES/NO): YES